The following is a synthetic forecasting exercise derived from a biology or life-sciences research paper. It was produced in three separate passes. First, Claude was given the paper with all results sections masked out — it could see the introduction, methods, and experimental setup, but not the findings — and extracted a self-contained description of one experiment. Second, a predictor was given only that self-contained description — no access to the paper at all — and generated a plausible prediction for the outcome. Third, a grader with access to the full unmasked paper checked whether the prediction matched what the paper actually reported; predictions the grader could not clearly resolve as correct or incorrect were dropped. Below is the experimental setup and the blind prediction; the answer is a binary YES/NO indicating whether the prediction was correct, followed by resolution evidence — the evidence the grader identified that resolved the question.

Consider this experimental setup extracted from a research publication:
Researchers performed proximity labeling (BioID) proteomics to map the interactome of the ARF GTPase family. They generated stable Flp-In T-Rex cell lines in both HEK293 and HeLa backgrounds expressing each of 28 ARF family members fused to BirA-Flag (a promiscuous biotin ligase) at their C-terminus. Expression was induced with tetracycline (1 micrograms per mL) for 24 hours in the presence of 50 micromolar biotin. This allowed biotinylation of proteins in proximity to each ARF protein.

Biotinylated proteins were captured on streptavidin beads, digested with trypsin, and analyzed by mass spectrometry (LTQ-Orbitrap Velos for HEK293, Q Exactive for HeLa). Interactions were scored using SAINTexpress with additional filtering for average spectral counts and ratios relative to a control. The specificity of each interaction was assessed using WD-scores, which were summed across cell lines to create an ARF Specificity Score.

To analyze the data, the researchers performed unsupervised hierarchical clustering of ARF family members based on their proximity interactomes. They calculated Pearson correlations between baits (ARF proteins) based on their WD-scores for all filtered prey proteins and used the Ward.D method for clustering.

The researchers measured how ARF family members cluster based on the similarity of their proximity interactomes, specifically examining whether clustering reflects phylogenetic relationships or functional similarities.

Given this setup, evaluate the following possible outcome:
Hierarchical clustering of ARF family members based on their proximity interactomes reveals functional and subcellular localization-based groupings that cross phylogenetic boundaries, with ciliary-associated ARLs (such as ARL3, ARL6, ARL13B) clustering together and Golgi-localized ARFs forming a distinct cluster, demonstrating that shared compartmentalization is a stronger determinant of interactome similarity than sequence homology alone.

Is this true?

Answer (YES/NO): NO